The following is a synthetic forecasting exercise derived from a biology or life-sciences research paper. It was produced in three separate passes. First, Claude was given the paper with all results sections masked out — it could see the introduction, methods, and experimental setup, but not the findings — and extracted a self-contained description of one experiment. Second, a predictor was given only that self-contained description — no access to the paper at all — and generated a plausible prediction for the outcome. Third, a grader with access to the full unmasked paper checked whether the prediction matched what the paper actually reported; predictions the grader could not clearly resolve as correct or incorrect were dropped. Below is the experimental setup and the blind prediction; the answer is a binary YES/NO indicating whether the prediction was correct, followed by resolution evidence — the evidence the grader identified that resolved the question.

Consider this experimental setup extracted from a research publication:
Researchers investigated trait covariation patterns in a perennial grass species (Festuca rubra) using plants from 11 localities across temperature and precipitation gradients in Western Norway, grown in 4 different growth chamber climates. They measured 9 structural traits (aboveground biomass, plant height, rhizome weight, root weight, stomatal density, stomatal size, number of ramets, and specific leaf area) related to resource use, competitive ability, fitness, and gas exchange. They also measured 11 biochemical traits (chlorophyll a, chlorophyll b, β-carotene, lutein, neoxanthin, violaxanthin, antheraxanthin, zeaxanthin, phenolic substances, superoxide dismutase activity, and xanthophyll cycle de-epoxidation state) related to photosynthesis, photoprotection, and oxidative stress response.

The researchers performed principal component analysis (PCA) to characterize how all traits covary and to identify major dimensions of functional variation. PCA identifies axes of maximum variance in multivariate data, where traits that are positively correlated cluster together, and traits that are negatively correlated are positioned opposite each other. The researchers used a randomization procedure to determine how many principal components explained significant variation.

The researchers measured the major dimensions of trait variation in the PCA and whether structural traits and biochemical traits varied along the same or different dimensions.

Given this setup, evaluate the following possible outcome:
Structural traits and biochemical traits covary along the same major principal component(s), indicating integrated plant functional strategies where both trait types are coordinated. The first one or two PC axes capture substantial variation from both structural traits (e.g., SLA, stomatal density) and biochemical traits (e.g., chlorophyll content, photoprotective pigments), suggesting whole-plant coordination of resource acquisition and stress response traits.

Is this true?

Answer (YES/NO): NO